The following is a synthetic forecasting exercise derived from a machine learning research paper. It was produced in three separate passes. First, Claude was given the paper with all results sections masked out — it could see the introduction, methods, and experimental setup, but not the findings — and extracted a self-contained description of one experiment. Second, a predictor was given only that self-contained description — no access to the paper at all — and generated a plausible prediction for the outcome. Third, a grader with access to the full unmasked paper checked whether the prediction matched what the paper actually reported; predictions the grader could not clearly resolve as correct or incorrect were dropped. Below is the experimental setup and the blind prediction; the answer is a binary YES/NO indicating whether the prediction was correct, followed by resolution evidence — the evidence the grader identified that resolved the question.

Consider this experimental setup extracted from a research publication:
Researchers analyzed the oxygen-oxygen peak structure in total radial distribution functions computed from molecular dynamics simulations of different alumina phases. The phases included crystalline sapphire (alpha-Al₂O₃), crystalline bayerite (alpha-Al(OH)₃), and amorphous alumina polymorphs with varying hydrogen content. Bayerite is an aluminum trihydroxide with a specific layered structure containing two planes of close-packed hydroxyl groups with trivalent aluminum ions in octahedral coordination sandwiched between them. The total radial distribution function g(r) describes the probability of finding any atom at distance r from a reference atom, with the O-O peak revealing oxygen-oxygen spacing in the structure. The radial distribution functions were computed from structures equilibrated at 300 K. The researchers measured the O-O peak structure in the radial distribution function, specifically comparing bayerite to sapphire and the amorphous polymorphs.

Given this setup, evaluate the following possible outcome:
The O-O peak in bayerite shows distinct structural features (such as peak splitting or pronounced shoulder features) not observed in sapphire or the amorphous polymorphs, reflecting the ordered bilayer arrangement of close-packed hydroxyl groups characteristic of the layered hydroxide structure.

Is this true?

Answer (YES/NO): YES